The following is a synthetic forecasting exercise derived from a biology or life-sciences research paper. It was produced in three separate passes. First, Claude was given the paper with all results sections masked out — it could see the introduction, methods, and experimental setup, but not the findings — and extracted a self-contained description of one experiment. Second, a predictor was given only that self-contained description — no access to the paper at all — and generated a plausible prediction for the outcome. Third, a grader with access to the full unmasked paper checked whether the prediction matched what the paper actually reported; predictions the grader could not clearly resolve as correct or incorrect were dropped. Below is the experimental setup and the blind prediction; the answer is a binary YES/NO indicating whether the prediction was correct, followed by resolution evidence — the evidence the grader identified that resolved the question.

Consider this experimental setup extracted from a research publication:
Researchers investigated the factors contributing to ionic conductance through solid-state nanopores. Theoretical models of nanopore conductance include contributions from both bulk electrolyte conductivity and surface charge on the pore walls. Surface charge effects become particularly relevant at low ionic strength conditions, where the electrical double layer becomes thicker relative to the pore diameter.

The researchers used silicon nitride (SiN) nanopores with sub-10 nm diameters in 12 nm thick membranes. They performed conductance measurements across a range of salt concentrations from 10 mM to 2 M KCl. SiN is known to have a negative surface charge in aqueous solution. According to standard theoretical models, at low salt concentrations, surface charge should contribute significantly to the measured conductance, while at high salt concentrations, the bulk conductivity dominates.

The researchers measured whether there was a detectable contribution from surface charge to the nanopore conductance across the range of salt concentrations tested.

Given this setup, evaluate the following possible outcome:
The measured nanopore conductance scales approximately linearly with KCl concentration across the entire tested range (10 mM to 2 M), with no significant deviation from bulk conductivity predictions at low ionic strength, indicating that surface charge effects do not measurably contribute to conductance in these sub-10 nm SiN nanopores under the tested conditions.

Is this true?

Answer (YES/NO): YES